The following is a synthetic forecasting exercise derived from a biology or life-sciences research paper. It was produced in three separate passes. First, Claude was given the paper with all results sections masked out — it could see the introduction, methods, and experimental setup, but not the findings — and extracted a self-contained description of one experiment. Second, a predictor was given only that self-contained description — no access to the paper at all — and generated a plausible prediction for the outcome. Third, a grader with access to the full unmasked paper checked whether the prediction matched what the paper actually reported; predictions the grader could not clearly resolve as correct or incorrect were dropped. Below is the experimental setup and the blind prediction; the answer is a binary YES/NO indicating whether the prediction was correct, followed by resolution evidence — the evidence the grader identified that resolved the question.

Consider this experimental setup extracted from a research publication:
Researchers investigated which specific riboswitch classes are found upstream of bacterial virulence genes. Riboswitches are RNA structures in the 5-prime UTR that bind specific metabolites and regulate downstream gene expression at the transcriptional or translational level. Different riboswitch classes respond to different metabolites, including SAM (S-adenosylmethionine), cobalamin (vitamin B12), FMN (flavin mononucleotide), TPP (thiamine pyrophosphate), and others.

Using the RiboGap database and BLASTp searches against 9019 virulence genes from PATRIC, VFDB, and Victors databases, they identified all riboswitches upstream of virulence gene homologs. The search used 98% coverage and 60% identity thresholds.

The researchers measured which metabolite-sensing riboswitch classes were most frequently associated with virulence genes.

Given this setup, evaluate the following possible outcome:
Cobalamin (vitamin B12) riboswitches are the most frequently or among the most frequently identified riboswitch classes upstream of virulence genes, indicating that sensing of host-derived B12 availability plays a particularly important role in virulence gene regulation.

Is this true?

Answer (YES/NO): NO